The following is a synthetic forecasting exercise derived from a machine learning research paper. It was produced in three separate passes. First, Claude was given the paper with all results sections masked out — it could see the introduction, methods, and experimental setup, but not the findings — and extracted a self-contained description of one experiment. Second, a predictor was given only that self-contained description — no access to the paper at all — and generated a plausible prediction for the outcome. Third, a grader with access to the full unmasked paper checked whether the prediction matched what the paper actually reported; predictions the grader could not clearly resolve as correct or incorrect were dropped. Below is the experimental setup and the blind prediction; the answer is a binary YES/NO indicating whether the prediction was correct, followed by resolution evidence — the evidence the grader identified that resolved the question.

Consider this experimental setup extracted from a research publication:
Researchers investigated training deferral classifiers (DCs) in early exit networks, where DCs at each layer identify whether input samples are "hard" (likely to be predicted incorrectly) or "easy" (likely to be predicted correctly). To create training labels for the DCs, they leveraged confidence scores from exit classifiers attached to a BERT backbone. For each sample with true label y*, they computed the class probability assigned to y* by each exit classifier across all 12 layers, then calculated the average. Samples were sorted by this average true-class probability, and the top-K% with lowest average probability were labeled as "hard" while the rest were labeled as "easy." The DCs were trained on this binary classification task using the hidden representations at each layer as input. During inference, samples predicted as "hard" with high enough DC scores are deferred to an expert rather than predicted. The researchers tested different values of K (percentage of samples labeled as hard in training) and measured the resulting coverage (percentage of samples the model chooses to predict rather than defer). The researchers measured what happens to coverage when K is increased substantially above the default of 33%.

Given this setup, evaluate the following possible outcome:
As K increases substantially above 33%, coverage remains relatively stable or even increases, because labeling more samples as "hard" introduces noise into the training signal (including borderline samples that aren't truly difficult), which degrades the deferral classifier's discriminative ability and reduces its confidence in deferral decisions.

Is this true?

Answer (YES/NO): NO